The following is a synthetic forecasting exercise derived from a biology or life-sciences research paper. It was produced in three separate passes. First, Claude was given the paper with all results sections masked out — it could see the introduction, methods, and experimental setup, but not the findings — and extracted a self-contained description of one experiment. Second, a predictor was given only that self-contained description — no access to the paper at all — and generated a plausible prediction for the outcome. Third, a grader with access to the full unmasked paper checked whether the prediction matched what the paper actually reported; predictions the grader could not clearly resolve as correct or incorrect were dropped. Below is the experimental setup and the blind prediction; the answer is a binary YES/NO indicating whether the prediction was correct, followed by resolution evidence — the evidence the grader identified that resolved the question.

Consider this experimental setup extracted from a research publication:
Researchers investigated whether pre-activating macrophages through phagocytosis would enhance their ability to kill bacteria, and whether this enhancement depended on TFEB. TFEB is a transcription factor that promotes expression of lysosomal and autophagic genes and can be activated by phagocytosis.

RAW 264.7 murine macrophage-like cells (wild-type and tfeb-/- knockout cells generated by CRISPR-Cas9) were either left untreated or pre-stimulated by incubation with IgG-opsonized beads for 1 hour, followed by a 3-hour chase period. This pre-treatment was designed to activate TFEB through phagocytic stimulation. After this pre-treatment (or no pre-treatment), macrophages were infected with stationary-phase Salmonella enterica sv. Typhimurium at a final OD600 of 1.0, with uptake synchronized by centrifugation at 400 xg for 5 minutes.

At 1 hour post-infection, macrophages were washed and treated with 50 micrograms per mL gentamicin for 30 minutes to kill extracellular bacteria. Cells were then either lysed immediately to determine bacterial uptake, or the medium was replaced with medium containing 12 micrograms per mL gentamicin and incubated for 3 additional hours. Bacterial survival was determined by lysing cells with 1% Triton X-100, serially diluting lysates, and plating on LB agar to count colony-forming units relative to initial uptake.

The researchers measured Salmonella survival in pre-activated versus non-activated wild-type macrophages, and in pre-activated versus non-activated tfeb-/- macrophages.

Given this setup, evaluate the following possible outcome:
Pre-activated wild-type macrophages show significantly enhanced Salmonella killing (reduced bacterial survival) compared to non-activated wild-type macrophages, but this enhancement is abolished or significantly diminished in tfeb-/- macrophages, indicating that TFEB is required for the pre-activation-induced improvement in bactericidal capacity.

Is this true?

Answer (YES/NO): YES